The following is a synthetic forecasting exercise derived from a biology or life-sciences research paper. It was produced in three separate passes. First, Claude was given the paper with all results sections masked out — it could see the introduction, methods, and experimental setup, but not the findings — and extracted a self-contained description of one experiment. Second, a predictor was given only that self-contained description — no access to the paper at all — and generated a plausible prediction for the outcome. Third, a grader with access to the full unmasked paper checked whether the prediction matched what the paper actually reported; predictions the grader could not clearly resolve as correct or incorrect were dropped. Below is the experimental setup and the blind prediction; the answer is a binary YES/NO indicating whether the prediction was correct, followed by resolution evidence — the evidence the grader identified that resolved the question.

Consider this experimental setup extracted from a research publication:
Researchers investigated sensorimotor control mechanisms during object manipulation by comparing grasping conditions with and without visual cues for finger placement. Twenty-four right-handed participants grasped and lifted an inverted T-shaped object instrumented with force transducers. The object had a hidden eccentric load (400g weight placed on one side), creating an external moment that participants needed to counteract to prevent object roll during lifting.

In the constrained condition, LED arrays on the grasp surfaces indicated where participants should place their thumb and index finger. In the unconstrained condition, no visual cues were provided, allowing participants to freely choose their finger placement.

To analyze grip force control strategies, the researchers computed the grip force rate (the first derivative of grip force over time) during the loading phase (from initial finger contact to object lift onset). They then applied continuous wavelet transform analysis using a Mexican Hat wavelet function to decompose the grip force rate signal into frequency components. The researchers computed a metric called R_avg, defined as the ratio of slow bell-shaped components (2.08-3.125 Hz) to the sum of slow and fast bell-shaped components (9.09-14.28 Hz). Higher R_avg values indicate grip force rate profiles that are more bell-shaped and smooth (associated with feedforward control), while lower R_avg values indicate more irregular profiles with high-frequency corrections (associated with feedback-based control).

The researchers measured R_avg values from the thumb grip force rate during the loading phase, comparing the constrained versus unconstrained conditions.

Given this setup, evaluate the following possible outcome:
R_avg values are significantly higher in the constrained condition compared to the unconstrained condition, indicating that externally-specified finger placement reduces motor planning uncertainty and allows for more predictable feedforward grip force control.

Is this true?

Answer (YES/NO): YES